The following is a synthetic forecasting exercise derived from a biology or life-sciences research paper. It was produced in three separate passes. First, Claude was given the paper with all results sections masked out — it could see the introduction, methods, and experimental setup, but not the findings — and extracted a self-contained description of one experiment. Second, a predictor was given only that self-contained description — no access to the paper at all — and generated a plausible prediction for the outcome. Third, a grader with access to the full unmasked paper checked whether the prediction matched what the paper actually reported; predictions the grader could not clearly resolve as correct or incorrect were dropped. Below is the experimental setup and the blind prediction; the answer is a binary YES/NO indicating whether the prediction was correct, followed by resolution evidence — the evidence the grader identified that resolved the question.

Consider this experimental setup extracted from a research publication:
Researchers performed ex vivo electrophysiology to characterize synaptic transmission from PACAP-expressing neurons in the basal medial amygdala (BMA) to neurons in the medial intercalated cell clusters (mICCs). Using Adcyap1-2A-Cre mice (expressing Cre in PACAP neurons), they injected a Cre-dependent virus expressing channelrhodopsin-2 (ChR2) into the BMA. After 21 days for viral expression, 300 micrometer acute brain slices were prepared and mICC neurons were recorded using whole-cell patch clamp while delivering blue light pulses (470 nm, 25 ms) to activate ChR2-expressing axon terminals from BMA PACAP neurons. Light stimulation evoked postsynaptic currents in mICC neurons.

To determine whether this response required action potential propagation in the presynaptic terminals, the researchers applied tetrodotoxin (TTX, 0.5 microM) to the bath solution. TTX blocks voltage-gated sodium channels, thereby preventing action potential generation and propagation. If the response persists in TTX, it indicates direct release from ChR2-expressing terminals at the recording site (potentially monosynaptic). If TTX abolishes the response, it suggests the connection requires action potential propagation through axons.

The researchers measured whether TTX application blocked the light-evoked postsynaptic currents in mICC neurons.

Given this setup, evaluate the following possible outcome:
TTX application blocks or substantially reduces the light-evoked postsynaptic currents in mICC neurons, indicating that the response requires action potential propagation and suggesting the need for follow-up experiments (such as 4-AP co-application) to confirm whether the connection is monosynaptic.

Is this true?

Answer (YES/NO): YES